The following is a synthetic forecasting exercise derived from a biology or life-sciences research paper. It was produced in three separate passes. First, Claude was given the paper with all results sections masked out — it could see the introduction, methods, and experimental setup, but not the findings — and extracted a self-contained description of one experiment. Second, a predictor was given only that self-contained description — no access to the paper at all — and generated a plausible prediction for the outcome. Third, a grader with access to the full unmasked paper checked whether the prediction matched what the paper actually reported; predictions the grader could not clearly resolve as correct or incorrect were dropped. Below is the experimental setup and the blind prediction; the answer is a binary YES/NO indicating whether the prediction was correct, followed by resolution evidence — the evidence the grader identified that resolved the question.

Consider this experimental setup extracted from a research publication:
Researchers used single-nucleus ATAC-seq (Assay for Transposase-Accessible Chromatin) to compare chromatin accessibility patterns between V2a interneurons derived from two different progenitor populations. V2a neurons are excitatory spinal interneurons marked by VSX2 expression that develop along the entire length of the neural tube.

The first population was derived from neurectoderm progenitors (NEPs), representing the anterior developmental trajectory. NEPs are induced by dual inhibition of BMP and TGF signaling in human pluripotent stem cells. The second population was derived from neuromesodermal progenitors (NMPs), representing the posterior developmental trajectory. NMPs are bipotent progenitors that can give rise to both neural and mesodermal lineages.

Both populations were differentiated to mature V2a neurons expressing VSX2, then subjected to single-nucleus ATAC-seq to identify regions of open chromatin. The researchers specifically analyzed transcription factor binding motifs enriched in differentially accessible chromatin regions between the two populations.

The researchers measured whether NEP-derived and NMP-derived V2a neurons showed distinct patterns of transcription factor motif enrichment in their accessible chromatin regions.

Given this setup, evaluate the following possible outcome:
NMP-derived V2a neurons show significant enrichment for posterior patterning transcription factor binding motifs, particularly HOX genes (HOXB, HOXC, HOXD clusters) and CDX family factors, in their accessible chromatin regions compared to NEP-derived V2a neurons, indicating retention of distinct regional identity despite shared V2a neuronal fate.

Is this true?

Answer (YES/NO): NO